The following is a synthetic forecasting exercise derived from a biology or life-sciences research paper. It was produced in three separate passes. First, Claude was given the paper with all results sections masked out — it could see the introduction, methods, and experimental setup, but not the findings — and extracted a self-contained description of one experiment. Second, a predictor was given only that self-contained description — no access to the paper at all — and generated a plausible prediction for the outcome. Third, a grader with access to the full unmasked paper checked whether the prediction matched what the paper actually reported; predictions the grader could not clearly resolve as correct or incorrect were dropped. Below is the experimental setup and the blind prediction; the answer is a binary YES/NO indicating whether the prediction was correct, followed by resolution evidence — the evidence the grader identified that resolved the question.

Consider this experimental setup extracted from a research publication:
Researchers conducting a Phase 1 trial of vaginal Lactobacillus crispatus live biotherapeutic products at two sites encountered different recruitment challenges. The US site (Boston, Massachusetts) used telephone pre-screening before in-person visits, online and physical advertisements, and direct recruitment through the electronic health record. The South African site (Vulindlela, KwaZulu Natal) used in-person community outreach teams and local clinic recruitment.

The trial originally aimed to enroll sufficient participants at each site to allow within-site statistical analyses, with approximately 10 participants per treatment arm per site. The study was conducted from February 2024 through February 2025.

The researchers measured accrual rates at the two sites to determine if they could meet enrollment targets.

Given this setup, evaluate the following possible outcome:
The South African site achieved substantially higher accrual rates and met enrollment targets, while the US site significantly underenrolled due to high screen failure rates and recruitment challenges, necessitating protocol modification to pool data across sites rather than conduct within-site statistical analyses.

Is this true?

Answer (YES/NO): YES